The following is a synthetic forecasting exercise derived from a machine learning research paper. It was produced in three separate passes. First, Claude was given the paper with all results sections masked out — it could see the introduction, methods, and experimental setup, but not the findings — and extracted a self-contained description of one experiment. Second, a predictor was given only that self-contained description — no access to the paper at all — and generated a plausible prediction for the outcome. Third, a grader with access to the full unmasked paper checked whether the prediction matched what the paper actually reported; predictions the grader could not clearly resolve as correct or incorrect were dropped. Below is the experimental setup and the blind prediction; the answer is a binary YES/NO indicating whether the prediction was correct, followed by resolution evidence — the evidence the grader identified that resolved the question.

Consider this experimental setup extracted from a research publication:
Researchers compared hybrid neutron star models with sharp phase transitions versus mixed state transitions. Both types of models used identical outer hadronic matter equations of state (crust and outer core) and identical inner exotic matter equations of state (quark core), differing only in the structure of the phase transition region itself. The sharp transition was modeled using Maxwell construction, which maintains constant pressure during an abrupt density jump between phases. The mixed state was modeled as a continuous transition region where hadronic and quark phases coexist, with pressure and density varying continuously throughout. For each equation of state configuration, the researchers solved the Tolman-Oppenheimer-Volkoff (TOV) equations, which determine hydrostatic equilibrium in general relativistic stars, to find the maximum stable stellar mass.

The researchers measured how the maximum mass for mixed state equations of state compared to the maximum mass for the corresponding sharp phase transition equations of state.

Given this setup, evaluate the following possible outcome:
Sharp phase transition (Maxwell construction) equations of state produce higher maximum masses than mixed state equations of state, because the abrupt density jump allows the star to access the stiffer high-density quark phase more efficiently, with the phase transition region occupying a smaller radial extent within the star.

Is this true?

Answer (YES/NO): NO